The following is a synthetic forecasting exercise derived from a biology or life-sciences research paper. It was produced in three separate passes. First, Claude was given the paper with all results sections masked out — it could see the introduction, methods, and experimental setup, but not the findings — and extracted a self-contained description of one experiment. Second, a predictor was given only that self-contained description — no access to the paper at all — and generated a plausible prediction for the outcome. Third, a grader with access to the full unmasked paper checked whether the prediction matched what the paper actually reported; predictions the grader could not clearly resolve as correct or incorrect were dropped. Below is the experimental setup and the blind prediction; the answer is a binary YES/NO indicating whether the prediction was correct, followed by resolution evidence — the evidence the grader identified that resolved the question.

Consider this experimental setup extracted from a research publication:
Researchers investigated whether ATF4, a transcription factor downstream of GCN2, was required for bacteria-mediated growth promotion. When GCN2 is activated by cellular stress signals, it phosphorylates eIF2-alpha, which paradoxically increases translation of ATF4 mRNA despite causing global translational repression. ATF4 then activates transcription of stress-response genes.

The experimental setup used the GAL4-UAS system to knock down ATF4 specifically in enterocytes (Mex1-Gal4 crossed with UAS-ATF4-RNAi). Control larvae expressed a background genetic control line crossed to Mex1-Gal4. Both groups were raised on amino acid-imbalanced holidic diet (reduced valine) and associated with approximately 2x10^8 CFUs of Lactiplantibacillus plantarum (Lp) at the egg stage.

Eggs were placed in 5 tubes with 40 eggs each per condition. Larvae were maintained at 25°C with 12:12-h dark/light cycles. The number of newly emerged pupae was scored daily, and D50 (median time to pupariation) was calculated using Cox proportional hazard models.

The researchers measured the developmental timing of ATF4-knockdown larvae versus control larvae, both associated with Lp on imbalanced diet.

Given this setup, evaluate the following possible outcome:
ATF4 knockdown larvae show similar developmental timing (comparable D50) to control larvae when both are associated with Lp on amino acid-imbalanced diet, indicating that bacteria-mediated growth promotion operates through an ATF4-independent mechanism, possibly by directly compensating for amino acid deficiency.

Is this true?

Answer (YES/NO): YES